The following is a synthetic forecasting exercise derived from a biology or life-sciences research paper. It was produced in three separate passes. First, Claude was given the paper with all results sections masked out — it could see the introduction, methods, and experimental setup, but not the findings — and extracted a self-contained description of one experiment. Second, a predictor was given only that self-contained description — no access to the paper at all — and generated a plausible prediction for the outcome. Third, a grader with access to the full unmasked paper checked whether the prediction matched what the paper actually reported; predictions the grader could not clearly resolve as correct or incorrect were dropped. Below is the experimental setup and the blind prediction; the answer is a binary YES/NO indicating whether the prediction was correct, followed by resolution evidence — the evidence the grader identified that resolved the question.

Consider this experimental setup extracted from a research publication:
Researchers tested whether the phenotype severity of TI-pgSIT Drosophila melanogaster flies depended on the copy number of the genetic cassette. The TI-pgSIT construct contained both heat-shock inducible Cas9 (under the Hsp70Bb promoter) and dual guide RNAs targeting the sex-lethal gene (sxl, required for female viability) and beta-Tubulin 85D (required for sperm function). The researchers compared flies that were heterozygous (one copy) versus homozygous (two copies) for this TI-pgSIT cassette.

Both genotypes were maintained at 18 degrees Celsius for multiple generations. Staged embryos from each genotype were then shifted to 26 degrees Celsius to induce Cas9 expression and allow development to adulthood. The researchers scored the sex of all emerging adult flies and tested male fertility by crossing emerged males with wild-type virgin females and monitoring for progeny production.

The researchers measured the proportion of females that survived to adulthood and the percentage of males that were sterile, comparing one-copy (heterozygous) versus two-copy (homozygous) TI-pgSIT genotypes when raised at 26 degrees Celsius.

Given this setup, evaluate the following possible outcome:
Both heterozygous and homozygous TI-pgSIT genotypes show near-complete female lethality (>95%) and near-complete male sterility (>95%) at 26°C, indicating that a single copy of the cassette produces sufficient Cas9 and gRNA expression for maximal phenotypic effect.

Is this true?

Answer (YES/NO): NO